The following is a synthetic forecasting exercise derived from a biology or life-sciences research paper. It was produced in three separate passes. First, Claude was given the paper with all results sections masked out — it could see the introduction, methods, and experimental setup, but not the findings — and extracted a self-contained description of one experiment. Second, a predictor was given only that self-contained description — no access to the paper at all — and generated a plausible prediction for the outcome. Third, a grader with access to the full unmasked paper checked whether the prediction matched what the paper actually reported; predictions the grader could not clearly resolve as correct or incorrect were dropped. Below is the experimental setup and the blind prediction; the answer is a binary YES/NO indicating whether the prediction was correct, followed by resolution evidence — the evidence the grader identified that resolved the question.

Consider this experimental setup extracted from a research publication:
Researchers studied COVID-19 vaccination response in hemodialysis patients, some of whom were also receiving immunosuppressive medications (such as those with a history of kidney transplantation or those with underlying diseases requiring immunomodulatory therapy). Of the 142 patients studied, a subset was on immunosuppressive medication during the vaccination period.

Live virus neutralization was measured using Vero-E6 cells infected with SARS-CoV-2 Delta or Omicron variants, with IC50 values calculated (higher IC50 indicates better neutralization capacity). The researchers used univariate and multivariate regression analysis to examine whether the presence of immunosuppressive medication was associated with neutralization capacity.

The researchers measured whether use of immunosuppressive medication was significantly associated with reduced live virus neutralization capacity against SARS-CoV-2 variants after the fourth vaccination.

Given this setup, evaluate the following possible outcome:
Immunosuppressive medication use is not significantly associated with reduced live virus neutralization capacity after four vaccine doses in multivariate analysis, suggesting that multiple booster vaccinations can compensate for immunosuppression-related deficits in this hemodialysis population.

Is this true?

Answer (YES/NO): NO